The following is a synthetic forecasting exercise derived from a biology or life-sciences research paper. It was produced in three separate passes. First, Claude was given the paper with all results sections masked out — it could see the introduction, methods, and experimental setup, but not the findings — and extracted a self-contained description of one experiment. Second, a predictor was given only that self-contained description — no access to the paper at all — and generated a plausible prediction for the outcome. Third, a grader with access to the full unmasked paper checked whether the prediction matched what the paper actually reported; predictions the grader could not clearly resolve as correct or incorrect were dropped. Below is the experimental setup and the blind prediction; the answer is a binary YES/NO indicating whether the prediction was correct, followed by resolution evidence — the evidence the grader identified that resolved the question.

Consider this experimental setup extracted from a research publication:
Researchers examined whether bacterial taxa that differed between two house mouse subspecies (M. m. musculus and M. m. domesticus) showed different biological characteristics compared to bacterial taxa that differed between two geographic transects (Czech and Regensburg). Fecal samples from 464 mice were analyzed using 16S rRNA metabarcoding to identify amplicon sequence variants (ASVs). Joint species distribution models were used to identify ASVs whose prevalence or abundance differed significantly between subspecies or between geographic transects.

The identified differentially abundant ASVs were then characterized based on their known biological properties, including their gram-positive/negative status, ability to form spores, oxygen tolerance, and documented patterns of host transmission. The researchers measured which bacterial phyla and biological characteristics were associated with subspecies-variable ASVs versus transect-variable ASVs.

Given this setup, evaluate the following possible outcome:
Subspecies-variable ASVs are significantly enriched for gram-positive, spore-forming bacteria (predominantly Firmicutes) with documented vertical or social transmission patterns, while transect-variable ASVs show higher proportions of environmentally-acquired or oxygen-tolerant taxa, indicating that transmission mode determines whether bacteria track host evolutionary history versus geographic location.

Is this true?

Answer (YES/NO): NO